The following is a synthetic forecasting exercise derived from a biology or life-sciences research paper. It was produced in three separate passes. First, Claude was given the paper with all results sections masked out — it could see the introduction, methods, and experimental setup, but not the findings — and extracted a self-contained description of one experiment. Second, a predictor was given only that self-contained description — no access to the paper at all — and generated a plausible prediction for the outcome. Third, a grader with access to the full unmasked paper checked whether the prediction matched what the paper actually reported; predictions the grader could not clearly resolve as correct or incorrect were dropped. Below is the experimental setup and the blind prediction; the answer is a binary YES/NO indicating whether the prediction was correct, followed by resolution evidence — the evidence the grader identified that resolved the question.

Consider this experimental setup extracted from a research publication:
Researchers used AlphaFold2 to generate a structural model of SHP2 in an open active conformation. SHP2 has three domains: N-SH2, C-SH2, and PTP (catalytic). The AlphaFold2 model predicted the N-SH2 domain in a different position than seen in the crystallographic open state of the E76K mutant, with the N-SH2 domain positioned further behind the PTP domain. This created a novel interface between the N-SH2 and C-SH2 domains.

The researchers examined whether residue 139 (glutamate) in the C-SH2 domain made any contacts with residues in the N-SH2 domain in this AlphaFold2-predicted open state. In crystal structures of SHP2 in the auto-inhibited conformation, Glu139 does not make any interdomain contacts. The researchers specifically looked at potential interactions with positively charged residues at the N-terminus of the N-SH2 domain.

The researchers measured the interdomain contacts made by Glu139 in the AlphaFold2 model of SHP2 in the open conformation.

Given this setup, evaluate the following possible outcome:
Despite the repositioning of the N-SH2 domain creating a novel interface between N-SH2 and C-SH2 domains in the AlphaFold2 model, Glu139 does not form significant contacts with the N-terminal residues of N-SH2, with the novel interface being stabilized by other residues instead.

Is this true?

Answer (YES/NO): NO